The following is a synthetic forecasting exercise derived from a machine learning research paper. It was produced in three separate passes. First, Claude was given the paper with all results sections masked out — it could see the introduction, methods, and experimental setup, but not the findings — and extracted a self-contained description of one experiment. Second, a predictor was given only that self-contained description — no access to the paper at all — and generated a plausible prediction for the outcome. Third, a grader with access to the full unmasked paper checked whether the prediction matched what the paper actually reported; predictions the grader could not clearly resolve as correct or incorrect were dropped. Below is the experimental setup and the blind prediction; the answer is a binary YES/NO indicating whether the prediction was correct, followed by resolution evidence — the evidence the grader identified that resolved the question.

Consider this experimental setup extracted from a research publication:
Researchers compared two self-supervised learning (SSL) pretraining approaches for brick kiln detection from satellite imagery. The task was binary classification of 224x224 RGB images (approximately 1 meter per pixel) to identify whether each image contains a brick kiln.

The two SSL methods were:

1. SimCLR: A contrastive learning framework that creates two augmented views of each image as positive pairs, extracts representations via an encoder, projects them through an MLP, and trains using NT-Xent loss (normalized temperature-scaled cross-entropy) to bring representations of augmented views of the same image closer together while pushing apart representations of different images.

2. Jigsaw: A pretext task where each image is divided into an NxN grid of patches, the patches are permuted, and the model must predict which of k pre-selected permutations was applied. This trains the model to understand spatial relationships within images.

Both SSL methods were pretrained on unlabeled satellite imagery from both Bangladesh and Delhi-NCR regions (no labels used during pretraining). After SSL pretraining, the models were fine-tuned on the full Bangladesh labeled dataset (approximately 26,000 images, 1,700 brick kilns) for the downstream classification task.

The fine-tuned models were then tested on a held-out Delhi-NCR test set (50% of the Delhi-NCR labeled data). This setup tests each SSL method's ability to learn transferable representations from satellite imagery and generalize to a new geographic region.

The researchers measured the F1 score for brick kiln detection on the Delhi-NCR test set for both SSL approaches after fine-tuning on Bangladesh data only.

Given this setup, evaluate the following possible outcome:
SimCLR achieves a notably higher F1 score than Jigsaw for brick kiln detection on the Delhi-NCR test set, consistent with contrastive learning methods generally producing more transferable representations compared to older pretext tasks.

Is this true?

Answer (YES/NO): NO